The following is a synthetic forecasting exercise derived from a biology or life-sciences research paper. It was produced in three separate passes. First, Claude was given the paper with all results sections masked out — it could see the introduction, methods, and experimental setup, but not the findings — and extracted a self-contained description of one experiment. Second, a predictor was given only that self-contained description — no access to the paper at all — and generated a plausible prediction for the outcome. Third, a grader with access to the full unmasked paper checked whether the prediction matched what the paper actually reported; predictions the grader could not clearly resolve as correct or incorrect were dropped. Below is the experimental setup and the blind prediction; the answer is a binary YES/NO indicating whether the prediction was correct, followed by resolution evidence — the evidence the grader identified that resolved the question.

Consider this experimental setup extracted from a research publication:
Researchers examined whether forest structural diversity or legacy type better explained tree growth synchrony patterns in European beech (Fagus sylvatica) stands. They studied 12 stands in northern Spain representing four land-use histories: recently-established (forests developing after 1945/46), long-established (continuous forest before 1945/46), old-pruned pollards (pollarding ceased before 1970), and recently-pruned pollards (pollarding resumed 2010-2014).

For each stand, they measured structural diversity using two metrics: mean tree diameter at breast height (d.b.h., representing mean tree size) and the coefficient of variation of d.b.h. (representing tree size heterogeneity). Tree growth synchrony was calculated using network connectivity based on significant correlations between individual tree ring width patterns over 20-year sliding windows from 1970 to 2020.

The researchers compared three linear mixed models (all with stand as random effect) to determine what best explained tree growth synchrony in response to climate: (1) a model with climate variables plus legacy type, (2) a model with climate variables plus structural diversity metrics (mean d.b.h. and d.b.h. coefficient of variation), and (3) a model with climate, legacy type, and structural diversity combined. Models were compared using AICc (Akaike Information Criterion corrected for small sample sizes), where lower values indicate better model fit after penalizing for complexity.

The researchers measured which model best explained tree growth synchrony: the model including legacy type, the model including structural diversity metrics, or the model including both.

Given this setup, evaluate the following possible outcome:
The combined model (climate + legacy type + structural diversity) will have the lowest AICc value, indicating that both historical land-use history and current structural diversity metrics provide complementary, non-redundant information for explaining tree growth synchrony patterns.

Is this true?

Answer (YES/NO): NO